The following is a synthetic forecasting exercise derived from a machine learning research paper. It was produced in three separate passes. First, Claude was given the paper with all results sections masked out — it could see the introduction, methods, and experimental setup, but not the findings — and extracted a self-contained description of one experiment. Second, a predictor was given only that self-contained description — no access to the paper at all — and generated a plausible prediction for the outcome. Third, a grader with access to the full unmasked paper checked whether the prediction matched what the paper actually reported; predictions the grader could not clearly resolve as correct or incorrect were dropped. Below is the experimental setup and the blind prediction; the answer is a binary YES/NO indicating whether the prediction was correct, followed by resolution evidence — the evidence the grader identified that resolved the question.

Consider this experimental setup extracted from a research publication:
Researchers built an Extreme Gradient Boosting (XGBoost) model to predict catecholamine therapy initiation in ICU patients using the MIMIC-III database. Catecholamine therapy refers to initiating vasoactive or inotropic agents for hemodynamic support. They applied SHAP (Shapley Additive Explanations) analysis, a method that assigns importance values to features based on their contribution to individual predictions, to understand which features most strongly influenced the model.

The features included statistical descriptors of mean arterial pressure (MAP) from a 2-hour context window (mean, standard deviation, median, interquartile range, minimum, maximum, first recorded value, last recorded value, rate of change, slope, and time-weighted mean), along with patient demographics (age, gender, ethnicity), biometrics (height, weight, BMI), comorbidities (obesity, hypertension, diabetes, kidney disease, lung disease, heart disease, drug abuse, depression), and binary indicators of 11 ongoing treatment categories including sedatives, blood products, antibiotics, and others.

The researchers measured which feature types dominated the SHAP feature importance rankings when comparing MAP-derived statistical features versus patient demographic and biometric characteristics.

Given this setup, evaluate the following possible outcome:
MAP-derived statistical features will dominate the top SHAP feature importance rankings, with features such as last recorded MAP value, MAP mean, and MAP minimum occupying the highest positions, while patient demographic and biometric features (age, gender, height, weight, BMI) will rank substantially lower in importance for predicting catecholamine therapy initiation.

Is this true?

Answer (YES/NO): YES